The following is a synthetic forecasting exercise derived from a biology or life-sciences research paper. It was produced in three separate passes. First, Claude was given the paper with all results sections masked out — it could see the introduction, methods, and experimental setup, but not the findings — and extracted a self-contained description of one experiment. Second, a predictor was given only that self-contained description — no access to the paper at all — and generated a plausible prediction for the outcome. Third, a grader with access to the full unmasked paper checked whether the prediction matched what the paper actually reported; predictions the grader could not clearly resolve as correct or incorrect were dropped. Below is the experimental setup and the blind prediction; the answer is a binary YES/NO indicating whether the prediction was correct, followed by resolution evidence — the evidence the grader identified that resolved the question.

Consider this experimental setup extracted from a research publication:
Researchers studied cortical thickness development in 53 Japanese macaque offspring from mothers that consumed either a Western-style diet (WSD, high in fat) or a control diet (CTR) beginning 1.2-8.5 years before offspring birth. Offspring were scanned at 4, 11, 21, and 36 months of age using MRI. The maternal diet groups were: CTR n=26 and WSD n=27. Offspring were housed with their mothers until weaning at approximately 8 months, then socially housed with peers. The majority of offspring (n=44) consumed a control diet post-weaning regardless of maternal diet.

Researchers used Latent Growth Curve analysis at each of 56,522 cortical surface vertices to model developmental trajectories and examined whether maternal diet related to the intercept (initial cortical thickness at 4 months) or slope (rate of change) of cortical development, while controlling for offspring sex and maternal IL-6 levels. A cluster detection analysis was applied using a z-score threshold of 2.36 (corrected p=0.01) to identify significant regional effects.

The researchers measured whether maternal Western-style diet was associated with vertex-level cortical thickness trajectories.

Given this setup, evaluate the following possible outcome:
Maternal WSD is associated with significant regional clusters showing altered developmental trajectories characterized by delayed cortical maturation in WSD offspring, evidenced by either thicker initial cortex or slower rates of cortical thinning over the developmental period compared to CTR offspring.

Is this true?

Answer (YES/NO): NO